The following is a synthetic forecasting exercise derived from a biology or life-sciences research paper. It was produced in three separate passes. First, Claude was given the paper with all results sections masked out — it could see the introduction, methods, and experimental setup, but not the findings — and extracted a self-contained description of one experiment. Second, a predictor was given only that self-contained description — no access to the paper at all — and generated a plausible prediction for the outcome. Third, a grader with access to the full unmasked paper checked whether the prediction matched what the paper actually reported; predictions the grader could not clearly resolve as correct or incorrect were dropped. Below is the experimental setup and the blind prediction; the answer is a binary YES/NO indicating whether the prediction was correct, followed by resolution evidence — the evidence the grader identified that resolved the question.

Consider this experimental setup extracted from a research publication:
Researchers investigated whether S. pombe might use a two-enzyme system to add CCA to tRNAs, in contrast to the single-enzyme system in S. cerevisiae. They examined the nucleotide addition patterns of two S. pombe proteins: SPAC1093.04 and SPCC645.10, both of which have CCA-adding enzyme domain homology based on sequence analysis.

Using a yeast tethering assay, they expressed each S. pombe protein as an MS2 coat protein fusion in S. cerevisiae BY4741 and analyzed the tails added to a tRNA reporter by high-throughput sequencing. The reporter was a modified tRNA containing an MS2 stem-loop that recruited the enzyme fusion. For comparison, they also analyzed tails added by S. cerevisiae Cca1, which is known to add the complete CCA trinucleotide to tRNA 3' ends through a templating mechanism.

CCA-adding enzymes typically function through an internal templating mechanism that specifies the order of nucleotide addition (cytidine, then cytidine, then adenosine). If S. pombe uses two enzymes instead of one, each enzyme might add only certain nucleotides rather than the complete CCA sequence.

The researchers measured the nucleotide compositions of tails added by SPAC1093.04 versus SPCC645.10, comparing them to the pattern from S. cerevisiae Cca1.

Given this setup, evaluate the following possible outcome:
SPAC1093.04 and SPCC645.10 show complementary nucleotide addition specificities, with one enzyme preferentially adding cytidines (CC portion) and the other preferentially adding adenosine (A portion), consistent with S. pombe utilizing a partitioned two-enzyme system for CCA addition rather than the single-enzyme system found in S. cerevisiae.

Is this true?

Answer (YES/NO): YES